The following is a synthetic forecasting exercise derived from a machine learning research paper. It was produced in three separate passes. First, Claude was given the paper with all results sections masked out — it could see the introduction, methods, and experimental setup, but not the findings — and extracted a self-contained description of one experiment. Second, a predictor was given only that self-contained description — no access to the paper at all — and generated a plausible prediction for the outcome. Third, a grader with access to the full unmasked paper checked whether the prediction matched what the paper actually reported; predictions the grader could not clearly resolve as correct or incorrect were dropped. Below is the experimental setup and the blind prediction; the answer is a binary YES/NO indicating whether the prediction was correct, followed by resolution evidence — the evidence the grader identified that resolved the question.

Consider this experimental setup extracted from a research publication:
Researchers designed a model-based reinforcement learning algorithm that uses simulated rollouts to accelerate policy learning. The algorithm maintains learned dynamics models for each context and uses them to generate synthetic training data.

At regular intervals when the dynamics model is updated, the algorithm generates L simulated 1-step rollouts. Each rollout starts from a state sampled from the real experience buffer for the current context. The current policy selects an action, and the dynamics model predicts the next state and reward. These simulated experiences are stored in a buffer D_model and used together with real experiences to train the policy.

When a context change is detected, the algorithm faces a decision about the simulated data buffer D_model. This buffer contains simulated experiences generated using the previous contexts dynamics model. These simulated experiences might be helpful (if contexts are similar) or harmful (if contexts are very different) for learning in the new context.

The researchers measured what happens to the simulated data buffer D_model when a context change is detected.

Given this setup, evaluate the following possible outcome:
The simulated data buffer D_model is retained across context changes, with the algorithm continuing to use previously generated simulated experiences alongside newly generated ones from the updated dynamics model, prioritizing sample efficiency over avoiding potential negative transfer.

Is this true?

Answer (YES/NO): NO